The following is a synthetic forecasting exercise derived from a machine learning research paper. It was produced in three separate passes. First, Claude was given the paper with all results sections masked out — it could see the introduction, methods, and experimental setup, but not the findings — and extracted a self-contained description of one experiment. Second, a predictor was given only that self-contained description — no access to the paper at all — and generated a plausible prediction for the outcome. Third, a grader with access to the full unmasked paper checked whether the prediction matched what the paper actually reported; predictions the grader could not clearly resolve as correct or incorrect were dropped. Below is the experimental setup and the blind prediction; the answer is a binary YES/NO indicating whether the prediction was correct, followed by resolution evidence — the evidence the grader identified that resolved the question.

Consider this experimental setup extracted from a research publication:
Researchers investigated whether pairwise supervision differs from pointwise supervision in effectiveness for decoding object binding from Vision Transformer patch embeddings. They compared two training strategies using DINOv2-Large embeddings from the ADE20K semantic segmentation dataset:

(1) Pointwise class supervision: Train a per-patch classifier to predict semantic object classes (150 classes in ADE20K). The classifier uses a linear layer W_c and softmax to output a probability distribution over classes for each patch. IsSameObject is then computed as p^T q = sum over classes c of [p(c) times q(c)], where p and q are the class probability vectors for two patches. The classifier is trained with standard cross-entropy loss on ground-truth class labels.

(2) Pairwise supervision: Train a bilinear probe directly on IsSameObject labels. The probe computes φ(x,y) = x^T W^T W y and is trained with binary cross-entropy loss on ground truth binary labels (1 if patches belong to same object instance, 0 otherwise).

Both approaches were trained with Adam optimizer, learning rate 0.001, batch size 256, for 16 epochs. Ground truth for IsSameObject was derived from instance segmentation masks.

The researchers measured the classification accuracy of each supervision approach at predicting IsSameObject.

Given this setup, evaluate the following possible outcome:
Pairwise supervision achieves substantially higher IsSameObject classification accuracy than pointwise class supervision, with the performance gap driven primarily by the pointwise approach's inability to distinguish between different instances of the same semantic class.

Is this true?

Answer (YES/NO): YES